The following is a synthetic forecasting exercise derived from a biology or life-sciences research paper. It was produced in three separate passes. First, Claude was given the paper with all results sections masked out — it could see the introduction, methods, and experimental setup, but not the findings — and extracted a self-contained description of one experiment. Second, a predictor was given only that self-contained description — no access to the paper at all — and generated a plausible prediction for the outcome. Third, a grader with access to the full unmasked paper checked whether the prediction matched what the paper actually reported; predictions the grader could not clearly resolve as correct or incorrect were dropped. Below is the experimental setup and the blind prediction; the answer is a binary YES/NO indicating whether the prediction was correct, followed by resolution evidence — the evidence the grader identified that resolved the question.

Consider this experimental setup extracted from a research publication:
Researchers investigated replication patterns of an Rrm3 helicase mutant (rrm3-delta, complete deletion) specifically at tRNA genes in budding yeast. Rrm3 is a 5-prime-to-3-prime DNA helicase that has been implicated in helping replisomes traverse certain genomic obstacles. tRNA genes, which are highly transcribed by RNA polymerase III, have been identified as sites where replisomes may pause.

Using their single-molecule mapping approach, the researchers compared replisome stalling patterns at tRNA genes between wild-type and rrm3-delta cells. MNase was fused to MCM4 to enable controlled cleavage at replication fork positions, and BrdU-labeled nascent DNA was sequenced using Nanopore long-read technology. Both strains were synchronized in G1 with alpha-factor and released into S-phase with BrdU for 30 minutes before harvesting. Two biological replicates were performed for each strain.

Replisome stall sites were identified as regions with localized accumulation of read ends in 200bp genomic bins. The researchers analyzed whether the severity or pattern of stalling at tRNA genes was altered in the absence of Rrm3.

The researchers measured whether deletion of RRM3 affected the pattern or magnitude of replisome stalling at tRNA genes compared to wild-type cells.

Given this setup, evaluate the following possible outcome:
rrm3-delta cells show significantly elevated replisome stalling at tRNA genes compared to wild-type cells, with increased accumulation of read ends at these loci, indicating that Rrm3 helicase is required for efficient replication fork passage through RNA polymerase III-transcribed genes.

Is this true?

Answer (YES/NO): YES